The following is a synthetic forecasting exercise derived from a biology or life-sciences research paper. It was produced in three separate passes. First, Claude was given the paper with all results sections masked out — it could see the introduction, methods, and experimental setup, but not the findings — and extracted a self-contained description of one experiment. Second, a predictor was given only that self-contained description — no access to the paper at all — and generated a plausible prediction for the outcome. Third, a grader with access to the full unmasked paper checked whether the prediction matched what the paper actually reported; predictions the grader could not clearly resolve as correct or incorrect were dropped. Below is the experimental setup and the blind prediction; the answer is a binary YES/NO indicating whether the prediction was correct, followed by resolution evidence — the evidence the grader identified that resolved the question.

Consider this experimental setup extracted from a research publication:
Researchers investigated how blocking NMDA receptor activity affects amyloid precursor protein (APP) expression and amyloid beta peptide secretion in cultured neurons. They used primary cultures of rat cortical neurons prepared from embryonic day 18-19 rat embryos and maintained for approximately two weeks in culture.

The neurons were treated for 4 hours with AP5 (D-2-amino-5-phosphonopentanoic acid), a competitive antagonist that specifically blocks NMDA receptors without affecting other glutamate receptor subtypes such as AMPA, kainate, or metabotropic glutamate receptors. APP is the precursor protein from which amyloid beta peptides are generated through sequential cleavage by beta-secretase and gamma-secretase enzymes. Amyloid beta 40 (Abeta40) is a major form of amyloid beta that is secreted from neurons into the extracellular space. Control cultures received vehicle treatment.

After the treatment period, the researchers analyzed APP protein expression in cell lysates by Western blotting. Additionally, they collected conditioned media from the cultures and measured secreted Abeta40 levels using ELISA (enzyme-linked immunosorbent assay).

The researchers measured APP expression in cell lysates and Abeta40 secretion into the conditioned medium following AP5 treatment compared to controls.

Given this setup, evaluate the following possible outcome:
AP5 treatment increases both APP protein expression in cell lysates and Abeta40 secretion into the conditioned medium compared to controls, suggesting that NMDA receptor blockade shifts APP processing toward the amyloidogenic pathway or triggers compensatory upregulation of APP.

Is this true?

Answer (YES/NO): YES